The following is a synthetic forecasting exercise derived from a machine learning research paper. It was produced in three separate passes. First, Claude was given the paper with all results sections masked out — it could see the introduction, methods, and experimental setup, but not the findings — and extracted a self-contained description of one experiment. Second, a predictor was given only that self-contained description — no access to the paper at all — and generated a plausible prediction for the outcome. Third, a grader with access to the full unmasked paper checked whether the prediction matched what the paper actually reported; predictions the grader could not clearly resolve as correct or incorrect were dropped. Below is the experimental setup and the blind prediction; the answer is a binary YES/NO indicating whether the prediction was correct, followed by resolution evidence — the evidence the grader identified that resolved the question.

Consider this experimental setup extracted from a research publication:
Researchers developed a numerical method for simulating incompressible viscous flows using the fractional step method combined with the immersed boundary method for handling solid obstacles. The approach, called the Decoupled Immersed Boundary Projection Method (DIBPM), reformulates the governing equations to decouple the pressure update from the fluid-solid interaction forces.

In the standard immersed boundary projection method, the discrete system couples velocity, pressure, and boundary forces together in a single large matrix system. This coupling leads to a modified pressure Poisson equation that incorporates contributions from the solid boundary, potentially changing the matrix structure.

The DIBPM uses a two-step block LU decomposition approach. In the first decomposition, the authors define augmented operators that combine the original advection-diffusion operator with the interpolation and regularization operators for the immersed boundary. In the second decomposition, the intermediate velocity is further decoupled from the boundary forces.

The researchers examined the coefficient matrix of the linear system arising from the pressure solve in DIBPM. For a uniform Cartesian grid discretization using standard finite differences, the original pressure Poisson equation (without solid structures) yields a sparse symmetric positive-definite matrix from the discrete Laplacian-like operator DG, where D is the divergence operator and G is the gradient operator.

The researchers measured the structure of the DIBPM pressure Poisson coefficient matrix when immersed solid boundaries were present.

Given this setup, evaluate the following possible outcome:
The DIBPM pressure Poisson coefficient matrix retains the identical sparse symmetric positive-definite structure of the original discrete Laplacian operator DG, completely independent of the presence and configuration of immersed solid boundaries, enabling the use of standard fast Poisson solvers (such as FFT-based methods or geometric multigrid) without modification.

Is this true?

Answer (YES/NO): YES